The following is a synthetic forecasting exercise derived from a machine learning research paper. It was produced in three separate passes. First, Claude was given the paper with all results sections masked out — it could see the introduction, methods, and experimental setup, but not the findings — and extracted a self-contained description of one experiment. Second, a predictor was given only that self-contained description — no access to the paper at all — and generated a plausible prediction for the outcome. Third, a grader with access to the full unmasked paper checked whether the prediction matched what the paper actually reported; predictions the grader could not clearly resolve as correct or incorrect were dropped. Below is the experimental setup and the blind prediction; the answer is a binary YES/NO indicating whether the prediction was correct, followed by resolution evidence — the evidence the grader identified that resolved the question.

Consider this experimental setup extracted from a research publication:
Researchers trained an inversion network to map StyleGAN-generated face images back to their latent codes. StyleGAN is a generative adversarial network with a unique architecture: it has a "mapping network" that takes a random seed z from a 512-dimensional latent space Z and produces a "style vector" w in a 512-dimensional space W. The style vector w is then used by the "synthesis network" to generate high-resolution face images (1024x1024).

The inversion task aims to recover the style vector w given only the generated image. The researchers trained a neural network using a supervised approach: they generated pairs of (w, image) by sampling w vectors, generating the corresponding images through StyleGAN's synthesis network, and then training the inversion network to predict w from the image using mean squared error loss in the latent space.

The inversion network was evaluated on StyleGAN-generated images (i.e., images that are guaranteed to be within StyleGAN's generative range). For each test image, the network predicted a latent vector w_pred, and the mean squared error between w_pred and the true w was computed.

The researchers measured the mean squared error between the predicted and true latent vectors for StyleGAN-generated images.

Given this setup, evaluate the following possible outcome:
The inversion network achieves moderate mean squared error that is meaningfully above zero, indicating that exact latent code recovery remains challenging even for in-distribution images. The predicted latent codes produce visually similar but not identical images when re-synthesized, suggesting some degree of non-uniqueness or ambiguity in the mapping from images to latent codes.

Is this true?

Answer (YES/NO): NO